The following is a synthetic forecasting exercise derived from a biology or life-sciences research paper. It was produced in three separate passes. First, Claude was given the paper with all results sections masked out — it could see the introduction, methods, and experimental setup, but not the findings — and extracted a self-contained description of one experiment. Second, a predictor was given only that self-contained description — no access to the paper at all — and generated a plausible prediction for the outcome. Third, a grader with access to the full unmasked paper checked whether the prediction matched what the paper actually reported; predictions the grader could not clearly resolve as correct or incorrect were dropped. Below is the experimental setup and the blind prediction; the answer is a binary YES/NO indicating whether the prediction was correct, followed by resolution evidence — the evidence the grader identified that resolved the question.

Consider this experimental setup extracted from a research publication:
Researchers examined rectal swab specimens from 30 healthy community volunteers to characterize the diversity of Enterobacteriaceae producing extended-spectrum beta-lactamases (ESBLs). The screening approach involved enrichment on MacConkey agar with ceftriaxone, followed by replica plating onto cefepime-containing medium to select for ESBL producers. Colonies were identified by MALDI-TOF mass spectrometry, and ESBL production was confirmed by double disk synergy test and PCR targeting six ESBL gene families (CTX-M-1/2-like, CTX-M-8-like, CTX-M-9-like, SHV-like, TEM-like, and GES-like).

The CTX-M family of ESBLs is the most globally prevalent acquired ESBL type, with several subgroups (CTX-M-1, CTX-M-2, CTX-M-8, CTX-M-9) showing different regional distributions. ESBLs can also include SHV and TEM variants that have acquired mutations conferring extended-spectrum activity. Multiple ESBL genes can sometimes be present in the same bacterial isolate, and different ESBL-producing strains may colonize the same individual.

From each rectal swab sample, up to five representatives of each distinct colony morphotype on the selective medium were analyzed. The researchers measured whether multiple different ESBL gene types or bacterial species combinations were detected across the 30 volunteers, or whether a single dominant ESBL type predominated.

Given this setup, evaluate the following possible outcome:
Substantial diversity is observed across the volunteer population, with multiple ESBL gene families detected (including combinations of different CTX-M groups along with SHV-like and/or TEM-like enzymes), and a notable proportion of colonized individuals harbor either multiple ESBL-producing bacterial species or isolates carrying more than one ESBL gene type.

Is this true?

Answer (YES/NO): YES